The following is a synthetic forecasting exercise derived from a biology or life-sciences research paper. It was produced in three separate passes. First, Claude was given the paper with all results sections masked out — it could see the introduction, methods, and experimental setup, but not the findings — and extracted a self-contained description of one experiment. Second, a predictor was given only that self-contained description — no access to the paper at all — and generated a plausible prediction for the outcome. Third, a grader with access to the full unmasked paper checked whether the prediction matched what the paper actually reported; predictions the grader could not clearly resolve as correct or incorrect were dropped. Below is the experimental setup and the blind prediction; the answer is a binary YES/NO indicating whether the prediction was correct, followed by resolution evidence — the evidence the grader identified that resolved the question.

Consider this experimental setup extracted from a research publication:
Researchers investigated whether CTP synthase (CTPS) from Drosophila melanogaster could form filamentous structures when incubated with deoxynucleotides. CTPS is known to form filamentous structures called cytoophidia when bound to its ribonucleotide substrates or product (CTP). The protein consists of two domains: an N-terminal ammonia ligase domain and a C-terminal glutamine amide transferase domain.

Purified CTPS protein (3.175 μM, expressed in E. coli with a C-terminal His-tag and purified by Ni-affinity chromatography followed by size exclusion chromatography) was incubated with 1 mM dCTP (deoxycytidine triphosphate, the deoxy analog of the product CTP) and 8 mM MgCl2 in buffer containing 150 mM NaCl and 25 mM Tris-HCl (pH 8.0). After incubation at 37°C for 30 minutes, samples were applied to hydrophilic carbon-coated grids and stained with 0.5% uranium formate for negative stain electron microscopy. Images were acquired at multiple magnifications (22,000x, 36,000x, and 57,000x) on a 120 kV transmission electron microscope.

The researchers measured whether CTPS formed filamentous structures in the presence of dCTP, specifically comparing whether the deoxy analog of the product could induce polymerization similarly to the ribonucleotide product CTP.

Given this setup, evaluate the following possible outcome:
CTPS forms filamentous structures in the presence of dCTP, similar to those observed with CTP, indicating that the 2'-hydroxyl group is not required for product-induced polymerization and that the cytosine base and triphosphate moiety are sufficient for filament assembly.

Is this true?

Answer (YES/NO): YES